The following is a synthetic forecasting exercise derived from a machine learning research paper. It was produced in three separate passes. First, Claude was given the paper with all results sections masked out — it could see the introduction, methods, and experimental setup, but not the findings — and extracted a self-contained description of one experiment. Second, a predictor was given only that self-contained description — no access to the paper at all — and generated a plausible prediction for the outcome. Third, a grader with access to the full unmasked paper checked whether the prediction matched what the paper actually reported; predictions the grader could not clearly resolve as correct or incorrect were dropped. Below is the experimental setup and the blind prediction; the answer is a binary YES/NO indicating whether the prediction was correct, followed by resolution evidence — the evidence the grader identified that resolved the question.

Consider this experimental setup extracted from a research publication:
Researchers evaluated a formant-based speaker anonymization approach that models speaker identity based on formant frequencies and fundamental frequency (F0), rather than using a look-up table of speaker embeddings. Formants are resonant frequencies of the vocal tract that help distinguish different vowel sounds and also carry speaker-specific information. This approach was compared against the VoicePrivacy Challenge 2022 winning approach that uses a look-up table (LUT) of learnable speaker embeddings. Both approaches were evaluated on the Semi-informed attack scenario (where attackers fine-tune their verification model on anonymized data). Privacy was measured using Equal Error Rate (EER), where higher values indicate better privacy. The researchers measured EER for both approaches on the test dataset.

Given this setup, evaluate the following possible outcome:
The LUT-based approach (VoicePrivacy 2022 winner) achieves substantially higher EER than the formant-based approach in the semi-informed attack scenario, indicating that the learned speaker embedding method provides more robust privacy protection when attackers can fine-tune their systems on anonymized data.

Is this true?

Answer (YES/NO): NO